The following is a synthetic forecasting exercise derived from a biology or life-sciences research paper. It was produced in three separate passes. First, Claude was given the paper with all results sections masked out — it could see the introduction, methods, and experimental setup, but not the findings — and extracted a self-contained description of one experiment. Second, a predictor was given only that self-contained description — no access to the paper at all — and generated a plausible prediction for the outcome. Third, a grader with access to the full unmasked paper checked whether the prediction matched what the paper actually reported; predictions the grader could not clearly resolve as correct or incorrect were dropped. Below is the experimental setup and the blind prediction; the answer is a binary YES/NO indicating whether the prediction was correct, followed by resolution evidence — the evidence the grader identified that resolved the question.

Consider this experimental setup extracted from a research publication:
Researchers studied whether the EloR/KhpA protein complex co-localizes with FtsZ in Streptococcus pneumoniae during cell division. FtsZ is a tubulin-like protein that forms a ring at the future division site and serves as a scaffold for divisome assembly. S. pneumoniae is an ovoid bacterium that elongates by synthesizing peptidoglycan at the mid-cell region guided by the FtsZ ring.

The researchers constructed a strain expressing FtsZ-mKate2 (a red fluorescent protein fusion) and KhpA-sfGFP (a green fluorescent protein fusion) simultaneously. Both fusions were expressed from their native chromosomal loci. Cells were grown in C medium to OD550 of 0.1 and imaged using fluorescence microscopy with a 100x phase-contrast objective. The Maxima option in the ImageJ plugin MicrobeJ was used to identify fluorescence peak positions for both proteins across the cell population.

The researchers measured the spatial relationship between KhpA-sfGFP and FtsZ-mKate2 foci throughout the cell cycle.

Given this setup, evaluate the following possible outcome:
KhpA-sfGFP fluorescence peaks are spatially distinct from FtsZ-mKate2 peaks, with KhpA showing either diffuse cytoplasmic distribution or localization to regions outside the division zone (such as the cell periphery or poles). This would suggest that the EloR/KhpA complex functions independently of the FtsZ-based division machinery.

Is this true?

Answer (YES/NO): NO